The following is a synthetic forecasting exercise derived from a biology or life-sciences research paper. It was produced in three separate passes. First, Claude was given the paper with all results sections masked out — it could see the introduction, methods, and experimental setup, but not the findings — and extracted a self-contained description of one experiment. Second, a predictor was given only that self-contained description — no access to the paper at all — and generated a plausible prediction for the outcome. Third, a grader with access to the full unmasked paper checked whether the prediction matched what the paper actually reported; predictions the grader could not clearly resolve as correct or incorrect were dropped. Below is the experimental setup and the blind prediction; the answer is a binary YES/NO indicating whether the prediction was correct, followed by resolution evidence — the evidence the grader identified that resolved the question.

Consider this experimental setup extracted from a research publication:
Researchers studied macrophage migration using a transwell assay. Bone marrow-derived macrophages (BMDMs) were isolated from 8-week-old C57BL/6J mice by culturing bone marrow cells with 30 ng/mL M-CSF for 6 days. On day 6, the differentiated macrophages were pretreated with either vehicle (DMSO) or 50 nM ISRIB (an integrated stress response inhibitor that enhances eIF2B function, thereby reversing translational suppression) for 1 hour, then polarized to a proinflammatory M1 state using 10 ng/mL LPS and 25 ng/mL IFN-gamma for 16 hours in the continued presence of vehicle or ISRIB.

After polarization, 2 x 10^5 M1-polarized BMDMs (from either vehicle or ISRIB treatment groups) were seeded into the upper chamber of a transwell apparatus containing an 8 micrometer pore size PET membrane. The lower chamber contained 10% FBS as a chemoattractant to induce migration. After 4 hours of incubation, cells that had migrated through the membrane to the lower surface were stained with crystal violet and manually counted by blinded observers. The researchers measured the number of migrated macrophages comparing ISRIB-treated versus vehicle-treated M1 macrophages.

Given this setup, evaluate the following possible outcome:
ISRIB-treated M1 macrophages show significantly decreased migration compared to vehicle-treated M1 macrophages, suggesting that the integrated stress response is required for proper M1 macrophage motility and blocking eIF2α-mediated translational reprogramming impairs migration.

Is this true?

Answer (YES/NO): YES